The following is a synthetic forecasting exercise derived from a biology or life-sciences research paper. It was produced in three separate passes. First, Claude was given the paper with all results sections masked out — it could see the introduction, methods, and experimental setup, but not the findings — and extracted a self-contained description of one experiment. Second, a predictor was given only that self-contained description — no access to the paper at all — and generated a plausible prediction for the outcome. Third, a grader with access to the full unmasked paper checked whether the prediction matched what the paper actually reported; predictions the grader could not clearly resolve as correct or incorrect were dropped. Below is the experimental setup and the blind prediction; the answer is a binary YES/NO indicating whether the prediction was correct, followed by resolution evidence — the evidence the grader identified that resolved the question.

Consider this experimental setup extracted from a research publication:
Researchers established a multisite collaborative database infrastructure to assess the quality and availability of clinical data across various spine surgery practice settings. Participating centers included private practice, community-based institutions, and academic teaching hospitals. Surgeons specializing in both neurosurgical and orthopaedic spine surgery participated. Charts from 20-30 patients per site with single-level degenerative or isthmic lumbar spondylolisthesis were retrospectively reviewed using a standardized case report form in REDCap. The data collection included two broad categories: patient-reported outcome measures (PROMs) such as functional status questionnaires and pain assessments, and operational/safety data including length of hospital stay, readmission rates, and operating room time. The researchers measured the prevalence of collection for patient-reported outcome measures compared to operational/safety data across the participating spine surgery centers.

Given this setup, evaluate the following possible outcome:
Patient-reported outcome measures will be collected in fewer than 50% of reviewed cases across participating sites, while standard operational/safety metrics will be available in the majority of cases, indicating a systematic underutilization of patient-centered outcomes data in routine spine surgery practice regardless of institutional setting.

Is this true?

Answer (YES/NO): NO